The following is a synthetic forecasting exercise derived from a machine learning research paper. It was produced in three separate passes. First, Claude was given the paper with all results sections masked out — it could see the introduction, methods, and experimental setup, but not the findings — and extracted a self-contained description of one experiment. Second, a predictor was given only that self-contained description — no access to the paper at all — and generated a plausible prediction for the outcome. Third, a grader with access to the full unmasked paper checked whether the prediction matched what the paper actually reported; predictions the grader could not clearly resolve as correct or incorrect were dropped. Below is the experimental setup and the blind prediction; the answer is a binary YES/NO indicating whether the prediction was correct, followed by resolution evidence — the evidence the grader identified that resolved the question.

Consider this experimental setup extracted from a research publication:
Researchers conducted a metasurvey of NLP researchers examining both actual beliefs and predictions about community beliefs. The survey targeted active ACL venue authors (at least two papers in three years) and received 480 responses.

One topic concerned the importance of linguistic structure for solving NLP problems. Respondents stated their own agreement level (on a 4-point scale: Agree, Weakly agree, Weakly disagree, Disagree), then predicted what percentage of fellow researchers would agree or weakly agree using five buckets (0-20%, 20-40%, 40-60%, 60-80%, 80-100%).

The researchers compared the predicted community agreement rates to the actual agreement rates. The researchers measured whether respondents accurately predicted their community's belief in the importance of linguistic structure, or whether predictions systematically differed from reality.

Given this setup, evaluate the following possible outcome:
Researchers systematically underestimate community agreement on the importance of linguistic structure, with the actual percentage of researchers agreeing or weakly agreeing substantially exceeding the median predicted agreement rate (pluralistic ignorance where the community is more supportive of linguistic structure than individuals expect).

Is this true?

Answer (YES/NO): YES